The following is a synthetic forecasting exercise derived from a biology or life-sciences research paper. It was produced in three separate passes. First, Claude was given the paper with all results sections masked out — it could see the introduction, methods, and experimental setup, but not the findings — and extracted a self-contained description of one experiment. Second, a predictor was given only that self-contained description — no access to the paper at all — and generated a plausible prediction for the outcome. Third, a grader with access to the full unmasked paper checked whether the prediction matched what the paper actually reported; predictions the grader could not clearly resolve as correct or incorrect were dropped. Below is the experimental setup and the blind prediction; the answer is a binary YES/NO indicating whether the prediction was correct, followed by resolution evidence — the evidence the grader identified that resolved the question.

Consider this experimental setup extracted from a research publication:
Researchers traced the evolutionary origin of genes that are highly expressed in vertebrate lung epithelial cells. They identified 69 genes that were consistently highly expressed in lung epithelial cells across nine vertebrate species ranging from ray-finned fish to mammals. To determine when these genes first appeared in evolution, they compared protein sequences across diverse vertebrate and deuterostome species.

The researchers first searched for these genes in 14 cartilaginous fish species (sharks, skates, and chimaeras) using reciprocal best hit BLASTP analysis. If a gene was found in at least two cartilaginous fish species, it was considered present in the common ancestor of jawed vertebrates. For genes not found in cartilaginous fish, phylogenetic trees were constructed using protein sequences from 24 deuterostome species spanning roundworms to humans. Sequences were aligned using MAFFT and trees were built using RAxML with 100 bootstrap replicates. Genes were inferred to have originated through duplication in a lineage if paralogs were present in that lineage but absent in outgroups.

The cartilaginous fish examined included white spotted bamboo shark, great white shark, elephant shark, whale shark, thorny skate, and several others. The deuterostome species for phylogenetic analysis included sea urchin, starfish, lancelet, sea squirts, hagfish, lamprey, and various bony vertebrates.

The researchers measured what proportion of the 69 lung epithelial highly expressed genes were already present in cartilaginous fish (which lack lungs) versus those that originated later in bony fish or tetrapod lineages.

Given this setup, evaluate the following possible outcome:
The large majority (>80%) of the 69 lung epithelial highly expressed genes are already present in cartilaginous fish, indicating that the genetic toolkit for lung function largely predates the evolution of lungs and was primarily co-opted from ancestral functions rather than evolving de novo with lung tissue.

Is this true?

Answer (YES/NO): YES